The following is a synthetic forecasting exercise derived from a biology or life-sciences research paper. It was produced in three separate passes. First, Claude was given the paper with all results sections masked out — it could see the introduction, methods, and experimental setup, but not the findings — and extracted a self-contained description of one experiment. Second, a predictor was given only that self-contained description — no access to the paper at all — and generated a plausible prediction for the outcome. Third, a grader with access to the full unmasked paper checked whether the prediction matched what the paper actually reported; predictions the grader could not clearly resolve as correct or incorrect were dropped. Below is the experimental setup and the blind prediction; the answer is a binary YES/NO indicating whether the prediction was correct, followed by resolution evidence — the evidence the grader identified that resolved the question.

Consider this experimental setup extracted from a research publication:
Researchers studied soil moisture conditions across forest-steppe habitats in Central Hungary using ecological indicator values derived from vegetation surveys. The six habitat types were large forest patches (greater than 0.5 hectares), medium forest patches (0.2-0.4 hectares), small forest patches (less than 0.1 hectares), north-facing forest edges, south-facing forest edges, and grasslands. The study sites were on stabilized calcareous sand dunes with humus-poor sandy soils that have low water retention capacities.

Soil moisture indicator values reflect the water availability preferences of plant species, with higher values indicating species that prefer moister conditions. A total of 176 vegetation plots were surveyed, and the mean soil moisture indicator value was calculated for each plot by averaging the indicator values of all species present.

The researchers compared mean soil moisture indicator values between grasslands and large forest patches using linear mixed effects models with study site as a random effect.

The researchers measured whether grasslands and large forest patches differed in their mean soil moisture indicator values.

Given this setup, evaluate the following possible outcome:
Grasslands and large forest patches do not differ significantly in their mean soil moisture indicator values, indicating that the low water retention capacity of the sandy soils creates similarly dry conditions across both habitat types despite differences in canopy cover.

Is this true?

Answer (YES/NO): NO